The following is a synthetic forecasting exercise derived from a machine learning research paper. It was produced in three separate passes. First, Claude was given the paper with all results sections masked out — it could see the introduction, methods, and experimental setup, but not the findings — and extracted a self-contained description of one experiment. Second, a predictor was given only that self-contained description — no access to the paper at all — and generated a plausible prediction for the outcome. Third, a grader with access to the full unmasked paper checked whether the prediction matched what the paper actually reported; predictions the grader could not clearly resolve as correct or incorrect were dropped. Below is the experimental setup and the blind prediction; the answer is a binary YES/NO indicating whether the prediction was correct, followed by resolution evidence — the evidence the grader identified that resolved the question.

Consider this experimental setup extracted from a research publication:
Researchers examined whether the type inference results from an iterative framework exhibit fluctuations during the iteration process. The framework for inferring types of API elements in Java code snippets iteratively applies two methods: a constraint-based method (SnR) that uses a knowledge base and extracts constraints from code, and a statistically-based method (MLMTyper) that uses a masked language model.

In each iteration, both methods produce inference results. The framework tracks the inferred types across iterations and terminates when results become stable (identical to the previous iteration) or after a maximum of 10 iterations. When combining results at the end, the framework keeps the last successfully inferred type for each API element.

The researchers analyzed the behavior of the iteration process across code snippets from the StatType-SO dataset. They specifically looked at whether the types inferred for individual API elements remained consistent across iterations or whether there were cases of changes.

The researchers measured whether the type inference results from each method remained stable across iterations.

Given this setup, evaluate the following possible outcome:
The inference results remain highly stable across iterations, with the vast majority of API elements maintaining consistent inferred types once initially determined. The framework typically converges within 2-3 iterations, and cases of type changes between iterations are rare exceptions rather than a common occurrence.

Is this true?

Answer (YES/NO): YES